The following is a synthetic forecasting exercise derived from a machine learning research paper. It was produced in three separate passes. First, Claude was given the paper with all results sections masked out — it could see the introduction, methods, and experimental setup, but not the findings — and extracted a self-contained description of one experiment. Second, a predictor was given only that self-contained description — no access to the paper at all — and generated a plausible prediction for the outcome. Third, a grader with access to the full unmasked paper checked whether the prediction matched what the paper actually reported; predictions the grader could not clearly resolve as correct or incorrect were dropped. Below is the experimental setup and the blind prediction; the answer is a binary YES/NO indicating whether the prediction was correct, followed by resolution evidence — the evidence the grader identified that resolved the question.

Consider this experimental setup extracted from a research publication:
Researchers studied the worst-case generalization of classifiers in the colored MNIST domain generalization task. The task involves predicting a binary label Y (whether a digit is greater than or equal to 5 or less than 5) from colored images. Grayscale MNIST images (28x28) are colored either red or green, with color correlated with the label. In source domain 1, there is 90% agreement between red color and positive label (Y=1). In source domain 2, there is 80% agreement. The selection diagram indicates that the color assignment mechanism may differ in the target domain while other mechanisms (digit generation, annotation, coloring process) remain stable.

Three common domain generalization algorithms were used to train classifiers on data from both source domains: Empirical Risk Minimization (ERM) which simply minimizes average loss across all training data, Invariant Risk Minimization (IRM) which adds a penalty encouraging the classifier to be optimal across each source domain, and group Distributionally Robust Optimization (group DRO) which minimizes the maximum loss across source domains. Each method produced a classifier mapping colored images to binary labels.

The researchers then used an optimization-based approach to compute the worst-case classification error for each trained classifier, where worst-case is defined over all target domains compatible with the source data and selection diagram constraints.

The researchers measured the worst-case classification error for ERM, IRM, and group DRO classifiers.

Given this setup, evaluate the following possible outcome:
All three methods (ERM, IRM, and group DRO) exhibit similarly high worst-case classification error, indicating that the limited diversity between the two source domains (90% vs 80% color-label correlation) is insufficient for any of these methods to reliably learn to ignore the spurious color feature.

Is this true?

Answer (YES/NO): NO